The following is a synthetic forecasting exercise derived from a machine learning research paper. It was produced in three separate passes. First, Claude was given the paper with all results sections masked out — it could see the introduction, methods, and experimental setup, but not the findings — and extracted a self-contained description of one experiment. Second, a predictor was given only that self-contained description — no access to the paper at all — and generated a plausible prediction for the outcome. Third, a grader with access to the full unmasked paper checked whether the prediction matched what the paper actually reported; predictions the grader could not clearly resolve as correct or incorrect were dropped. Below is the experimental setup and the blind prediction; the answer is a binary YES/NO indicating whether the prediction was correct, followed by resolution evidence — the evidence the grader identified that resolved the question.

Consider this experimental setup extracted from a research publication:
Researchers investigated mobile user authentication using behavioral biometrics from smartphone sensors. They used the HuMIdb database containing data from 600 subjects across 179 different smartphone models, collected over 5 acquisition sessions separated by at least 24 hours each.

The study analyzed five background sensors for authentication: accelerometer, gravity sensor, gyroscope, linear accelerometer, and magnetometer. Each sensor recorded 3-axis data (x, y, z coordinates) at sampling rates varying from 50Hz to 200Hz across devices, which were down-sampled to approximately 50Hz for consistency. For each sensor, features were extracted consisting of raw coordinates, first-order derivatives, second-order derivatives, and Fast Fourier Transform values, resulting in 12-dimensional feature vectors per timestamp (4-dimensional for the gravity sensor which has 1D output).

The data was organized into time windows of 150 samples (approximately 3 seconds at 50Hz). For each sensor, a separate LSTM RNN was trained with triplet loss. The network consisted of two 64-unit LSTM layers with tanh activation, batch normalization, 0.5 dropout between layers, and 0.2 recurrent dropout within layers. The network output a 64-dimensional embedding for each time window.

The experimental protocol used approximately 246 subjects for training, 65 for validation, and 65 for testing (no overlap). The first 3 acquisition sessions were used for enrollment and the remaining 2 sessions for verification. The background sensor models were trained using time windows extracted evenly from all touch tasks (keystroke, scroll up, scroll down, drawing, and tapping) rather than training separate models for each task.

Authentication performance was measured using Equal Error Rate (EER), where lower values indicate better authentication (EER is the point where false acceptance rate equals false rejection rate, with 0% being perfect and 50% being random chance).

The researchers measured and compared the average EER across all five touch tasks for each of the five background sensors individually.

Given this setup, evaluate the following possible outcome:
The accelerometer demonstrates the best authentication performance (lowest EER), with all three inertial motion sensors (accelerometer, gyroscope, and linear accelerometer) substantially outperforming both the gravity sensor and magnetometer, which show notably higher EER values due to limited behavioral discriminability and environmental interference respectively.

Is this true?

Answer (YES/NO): NO